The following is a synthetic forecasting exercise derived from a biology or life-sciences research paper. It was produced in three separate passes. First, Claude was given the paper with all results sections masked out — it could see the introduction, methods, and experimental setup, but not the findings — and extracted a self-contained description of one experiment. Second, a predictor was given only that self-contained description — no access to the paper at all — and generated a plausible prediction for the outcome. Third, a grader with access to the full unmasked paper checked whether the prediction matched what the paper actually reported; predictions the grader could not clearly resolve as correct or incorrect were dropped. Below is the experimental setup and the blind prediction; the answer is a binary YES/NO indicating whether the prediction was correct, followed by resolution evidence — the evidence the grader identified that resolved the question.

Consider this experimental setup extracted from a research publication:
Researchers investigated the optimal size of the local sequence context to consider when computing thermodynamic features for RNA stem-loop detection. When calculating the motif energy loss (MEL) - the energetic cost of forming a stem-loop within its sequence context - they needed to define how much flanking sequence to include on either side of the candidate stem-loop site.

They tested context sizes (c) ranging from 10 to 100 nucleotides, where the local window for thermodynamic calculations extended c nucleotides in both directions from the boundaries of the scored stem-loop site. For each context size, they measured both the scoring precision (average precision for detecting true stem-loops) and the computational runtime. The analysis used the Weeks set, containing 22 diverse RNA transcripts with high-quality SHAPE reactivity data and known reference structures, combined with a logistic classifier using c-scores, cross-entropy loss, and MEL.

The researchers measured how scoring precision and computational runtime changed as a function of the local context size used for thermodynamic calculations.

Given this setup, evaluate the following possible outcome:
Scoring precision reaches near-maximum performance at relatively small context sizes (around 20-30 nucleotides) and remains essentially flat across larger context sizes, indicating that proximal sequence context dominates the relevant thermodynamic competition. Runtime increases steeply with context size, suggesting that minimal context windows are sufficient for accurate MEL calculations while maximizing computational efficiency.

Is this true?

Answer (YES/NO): NO